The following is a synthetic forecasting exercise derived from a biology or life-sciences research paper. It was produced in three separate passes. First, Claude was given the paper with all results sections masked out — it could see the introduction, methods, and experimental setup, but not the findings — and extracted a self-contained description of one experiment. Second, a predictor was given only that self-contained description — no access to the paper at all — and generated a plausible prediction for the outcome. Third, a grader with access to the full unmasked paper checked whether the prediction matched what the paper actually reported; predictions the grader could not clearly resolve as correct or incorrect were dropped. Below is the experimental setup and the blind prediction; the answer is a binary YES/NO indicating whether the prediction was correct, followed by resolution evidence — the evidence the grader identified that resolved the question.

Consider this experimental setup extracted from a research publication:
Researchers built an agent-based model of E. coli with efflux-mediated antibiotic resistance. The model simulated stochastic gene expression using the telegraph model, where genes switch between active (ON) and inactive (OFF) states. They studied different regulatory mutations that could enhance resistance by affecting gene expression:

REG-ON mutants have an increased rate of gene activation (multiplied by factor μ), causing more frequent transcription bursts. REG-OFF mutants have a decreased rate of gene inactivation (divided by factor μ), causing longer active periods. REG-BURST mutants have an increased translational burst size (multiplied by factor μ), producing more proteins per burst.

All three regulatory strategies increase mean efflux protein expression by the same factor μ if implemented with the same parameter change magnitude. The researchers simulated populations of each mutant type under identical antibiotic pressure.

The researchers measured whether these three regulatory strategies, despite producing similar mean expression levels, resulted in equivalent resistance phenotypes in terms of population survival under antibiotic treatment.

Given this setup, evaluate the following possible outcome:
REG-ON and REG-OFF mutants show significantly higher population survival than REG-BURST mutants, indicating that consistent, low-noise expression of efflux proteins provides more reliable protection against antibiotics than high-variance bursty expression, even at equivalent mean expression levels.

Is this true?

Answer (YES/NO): NO